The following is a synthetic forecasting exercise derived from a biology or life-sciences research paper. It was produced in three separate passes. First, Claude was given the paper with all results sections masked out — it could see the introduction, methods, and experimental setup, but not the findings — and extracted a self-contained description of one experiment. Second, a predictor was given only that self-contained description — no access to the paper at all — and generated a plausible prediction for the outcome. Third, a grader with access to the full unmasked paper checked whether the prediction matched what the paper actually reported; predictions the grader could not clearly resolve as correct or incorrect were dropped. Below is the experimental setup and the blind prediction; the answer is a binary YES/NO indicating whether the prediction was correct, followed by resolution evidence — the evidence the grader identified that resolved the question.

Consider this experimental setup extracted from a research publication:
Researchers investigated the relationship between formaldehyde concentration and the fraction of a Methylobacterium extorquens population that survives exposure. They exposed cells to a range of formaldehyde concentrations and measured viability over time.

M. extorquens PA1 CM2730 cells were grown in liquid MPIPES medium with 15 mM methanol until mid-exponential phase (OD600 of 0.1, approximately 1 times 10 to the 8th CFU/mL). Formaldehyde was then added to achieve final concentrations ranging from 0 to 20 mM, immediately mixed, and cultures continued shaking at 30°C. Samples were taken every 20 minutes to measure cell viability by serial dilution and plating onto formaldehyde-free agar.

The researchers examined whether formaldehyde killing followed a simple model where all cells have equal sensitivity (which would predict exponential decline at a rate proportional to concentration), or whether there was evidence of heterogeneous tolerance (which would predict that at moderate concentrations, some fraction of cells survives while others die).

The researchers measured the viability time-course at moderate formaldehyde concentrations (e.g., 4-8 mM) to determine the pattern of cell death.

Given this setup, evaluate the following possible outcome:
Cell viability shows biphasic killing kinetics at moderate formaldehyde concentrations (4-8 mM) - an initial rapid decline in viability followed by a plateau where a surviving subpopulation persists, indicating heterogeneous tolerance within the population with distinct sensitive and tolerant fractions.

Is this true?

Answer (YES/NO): NO